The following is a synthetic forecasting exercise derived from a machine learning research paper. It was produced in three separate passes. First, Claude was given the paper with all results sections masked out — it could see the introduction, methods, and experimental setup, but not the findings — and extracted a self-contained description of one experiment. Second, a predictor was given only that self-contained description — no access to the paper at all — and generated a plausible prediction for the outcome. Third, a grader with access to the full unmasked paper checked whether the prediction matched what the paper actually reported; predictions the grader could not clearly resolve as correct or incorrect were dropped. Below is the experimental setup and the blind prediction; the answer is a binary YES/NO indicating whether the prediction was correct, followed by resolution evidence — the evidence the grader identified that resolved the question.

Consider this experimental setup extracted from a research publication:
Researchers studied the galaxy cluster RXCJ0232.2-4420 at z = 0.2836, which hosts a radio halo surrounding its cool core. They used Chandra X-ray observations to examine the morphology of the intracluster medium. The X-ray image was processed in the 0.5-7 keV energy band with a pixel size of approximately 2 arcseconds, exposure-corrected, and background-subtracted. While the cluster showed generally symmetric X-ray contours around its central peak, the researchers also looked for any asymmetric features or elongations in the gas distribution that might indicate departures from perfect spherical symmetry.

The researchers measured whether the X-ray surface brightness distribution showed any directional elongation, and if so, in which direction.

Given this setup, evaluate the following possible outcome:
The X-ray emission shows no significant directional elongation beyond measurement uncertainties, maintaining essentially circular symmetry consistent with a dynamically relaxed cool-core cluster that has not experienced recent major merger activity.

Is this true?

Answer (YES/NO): NO